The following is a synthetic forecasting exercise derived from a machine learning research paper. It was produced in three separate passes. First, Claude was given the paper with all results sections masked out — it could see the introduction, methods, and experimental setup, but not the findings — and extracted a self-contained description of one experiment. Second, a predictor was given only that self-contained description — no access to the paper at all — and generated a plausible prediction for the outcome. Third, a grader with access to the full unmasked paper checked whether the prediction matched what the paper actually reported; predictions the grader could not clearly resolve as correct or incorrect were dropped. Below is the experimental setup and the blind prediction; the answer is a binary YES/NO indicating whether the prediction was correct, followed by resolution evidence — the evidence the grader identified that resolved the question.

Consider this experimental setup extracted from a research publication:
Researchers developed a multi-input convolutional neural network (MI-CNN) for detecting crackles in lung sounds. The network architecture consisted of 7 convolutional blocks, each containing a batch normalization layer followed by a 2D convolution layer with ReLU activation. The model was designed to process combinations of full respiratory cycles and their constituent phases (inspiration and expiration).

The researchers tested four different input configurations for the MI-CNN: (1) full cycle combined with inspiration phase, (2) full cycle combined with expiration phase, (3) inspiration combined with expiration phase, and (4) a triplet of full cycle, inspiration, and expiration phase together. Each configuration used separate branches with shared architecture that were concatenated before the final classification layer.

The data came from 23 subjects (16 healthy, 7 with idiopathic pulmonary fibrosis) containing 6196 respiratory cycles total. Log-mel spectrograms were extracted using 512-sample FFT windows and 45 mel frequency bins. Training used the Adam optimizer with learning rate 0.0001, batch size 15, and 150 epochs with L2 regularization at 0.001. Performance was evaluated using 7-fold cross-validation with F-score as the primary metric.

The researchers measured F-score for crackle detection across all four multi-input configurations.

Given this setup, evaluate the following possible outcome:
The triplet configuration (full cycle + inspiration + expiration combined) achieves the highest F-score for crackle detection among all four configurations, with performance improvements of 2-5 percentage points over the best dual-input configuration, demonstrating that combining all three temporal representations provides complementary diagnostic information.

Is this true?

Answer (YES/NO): NO